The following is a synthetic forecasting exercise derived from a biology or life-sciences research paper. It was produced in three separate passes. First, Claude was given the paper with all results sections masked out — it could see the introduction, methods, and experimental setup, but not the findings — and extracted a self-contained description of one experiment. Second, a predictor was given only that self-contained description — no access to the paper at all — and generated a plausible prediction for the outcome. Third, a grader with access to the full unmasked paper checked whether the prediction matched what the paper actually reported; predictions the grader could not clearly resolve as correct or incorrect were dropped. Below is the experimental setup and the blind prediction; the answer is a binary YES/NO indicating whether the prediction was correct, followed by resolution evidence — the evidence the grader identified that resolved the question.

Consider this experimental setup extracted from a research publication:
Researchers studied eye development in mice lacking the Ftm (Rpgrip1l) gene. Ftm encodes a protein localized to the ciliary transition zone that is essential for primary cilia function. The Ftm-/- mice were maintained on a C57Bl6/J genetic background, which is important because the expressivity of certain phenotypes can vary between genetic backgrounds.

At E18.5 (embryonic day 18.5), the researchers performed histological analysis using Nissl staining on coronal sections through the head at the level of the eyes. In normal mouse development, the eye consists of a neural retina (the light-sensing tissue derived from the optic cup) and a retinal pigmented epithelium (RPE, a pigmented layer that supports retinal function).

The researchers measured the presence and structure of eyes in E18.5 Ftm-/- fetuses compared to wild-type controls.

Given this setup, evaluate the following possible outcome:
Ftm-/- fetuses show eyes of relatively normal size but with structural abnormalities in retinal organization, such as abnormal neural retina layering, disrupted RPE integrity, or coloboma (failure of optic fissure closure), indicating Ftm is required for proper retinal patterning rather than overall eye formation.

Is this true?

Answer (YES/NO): NO